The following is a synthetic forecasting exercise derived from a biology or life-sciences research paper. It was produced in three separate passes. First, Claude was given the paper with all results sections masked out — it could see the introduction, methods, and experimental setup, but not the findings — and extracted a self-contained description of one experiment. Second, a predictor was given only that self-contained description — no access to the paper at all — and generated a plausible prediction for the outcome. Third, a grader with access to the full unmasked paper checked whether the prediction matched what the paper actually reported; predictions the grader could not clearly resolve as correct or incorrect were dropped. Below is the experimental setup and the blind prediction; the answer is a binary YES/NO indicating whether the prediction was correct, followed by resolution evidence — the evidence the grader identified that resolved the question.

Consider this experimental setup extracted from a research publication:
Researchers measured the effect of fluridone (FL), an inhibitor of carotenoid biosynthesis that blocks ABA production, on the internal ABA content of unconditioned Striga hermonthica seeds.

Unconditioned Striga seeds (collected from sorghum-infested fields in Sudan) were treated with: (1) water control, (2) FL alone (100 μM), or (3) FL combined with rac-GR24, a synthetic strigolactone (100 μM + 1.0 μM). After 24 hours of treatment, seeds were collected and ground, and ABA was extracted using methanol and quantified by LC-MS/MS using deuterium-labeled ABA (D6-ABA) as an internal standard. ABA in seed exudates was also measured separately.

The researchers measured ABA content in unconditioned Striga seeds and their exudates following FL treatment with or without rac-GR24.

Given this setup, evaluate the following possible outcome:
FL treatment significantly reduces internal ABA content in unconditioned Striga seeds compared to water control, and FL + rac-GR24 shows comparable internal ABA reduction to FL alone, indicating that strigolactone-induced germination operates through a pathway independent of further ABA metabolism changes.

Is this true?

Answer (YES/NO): YES